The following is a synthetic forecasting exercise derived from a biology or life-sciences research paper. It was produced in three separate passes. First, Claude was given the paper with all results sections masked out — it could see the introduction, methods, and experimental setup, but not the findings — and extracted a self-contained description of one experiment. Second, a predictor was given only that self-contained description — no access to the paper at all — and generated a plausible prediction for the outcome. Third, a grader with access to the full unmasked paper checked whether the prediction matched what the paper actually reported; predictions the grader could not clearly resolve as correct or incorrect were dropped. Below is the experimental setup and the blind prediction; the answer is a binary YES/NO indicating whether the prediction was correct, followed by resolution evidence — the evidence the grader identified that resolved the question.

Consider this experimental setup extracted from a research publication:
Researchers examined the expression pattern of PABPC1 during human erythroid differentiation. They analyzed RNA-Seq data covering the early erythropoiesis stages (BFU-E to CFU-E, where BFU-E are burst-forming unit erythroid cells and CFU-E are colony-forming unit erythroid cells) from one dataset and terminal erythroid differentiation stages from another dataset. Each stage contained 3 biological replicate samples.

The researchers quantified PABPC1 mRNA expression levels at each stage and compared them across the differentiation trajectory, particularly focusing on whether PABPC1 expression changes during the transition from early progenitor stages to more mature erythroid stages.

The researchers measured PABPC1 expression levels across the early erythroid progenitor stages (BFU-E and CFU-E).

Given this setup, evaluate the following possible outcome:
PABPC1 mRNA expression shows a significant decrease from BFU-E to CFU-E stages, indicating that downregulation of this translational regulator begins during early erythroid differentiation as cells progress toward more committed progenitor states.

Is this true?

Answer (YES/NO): YES